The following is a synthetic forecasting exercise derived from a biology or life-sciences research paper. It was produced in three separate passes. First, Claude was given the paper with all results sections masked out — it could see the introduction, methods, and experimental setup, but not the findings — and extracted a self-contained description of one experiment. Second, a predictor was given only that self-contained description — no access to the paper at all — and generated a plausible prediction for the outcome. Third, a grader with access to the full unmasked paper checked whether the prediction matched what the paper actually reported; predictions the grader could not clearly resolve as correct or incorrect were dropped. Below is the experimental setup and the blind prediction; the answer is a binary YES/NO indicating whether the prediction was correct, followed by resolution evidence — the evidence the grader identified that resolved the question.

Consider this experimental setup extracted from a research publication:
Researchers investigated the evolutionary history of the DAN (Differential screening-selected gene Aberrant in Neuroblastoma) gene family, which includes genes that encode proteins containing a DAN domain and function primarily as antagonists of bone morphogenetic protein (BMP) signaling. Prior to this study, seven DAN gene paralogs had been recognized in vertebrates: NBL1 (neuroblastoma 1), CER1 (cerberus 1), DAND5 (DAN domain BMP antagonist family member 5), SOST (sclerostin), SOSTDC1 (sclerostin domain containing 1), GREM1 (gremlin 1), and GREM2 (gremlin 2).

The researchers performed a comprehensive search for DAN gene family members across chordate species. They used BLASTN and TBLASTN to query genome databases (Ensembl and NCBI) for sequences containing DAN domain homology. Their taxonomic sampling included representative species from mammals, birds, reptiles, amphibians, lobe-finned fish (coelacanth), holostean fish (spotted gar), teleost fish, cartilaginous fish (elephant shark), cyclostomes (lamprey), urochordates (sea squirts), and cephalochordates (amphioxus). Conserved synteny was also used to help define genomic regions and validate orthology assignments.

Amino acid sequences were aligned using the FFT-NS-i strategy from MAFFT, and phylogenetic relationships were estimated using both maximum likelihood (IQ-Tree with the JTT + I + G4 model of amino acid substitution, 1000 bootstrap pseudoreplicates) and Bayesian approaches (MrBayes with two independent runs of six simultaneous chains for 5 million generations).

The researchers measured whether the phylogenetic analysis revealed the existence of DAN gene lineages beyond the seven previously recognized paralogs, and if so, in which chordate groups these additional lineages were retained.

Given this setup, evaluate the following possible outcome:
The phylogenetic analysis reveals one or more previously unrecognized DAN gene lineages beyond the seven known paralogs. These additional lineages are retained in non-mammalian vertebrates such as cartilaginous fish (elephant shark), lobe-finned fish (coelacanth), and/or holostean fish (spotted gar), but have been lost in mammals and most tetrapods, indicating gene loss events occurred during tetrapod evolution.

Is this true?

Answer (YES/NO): NO